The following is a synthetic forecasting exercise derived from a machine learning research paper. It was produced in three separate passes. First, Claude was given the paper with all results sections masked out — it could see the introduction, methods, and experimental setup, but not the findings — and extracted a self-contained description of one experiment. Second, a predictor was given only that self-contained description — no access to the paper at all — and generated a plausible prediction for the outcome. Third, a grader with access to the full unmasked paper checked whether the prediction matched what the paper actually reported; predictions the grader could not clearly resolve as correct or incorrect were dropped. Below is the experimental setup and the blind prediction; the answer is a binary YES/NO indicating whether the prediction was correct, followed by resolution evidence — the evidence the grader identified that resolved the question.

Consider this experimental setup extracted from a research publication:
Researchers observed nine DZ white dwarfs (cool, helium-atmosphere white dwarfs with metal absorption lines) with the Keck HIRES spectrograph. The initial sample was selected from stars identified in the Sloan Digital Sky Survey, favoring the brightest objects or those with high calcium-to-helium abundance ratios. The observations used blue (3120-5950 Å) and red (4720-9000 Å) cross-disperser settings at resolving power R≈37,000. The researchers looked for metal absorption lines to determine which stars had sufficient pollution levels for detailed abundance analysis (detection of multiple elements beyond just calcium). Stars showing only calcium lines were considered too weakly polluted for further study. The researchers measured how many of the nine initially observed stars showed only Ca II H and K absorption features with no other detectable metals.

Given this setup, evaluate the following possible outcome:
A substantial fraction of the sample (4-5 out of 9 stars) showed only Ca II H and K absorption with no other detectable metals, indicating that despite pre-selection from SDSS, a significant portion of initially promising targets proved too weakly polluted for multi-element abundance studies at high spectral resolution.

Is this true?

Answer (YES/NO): NO